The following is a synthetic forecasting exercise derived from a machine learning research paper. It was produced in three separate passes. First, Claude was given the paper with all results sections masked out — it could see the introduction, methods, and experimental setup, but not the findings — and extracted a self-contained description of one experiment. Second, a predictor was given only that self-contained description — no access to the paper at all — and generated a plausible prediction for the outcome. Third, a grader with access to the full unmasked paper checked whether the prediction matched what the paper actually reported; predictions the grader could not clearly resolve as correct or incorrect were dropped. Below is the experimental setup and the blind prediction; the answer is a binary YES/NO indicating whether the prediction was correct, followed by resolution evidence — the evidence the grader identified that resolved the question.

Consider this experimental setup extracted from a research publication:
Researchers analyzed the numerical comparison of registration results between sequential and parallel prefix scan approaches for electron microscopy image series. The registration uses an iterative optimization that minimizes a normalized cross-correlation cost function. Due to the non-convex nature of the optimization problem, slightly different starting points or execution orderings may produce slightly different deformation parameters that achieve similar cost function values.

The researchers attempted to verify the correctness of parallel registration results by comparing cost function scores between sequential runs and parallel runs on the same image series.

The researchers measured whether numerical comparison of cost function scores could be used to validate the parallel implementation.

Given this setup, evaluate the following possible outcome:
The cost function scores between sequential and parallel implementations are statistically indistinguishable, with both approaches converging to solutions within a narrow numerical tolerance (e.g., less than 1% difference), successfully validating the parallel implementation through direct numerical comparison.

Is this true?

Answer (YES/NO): NO